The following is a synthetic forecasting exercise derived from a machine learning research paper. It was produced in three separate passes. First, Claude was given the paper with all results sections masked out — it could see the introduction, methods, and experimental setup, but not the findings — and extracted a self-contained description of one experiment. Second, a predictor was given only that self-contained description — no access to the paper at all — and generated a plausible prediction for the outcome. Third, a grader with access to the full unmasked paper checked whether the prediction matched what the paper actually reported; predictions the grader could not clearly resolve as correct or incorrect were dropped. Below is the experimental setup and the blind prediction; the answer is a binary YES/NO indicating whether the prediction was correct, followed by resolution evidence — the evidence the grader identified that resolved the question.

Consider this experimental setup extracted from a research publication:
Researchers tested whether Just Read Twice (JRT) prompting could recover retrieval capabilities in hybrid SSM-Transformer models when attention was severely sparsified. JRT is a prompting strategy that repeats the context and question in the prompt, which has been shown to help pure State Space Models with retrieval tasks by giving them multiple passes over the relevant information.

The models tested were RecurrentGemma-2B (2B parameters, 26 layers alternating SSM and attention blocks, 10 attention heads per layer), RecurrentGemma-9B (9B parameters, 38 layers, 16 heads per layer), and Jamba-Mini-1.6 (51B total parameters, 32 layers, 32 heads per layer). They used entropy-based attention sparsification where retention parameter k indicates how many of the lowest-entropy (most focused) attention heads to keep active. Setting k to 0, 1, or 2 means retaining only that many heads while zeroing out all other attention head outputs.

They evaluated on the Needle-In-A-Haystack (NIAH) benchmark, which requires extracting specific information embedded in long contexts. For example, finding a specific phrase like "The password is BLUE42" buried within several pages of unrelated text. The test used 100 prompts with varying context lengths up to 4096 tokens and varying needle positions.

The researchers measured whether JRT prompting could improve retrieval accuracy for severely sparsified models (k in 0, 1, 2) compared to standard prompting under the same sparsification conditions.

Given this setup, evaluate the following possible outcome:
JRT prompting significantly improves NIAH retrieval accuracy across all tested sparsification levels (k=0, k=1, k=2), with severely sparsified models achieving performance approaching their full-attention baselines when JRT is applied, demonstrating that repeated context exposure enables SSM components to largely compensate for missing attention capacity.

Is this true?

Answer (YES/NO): NO